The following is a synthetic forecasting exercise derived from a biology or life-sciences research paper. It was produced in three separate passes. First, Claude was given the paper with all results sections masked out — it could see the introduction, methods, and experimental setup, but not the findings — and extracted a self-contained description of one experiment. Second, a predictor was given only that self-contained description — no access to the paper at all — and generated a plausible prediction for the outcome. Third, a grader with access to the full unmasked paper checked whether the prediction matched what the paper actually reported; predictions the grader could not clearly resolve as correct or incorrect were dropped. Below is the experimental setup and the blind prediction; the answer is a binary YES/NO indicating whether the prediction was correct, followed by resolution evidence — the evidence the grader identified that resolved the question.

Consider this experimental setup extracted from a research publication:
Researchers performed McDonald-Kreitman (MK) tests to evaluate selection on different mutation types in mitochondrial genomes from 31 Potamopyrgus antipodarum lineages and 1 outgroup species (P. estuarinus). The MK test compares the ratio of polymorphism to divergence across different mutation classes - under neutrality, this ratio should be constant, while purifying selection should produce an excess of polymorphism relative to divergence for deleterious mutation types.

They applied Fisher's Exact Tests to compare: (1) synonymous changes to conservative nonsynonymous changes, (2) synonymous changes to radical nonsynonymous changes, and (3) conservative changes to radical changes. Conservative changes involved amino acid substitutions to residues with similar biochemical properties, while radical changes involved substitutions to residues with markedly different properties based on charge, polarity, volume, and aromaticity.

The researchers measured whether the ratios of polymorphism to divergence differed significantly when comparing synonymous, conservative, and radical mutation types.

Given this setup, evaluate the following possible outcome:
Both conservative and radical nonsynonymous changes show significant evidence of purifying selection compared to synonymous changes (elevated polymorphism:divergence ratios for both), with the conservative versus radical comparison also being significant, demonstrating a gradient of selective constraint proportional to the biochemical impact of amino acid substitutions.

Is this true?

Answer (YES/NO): NO